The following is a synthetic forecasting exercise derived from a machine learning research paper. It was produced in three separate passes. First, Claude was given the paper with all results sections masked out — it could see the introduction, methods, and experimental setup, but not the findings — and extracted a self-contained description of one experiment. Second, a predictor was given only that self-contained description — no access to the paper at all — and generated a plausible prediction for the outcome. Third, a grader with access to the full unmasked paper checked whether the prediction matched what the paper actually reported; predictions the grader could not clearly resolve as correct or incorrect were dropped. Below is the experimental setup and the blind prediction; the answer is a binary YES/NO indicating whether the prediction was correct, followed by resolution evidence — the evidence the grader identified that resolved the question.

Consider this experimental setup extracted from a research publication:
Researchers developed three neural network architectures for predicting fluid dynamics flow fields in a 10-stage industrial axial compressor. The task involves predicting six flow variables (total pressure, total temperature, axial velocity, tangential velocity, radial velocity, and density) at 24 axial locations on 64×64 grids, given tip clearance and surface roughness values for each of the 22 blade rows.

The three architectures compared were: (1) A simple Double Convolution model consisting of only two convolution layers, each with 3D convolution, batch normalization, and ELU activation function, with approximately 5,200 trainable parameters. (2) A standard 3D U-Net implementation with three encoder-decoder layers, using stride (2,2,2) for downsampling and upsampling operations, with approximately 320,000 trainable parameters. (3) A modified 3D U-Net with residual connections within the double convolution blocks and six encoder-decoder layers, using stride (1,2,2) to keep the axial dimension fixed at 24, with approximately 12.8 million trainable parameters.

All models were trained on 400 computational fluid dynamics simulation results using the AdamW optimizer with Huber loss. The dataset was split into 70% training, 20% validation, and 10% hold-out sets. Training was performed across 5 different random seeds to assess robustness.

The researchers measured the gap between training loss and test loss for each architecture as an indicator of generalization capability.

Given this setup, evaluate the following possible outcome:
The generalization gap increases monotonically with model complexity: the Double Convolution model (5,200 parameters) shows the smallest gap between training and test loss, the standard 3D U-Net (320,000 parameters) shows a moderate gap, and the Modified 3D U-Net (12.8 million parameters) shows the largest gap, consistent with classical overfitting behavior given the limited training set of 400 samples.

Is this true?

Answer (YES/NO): NO